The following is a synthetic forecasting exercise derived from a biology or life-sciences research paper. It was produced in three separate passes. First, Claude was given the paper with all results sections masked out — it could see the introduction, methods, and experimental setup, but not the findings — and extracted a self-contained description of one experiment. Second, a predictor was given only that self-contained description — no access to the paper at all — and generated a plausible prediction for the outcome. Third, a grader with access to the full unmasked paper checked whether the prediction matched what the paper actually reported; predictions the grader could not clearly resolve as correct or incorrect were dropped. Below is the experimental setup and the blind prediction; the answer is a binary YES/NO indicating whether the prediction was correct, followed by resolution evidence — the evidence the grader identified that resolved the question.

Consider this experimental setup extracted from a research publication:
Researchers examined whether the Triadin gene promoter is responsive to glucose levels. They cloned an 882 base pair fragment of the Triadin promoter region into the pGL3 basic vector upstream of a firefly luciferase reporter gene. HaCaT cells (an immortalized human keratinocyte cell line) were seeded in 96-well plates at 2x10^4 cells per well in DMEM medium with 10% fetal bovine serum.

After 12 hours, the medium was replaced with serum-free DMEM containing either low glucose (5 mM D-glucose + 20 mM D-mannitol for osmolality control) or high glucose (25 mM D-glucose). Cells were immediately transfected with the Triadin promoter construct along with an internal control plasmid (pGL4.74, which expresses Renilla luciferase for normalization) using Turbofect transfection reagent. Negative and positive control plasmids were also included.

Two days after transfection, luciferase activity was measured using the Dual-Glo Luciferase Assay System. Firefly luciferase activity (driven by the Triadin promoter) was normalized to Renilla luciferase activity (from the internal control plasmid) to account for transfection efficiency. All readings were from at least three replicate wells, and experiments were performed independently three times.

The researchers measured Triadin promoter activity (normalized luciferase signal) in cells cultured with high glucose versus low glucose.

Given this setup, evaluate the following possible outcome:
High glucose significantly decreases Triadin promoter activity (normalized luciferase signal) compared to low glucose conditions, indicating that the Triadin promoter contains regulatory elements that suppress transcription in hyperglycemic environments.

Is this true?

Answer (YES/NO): NO